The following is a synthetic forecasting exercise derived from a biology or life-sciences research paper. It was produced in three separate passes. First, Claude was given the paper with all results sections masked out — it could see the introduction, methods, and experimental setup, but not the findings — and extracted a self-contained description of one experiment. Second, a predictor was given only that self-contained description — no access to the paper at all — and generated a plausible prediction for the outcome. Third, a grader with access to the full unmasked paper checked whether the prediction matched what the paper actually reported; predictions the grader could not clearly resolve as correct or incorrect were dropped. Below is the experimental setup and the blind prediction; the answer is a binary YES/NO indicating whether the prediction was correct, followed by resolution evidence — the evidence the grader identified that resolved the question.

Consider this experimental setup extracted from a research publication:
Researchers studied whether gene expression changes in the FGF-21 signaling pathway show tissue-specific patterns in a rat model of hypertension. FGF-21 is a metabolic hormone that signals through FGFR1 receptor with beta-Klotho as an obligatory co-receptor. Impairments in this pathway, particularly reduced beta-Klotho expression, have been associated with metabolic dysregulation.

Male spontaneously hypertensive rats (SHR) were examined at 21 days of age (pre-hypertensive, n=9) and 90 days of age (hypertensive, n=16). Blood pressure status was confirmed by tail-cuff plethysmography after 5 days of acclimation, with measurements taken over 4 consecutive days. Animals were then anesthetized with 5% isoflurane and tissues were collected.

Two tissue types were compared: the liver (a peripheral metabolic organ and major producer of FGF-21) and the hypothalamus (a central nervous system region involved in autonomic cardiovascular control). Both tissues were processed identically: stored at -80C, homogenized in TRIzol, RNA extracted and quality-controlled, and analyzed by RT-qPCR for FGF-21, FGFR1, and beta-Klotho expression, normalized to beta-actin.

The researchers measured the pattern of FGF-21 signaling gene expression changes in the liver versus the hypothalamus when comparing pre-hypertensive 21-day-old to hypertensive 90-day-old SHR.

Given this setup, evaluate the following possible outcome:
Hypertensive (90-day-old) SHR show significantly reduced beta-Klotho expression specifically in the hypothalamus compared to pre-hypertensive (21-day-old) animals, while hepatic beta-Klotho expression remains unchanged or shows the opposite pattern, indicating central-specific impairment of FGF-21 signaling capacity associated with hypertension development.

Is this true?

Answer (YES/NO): NO